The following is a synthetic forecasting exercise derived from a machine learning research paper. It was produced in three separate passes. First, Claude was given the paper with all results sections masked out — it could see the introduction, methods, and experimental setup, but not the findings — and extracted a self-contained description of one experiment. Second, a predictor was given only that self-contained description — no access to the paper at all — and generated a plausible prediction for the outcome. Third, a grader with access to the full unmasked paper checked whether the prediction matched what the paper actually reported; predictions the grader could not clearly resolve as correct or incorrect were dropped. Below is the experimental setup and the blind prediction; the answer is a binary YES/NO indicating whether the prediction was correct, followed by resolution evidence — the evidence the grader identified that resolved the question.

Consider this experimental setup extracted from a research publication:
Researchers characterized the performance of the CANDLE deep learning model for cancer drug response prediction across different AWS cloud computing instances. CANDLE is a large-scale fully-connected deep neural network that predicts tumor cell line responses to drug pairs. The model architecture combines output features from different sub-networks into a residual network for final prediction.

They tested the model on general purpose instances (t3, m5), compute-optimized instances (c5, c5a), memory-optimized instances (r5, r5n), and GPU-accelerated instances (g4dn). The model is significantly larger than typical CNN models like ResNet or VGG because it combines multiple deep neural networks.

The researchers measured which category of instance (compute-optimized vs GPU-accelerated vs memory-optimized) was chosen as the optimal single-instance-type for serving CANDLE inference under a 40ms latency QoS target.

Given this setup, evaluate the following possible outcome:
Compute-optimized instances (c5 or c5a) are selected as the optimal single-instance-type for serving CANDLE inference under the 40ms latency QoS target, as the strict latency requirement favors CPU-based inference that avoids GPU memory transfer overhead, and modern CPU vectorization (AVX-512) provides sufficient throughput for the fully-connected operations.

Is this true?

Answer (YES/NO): YES